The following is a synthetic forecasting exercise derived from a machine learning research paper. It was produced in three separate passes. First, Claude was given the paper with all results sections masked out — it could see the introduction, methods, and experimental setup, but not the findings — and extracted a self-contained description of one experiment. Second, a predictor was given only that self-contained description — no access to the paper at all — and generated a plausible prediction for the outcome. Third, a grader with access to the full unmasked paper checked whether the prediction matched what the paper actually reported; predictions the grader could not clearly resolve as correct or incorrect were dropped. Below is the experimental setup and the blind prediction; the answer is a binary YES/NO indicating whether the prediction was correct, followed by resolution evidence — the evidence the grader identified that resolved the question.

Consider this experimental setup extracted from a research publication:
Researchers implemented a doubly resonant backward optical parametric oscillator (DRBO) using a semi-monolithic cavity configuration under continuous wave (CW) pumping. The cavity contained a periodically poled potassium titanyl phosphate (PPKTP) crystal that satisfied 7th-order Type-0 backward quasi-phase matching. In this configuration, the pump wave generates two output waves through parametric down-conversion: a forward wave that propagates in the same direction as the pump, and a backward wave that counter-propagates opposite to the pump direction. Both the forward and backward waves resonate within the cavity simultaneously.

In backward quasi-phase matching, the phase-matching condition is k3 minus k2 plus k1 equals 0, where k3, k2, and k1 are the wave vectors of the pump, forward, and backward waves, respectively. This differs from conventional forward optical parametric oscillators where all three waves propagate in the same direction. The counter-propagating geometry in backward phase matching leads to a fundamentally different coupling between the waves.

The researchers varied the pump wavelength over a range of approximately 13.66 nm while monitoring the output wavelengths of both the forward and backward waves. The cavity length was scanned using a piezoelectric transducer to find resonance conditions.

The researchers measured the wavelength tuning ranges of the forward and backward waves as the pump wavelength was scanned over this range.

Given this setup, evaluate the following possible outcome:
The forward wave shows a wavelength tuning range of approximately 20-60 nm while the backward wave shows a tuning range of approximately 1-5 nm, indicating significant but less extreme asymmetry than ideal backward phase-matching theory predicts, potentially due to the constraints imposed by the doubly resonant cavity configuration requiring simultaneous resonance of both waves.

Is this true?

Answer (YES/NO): NO